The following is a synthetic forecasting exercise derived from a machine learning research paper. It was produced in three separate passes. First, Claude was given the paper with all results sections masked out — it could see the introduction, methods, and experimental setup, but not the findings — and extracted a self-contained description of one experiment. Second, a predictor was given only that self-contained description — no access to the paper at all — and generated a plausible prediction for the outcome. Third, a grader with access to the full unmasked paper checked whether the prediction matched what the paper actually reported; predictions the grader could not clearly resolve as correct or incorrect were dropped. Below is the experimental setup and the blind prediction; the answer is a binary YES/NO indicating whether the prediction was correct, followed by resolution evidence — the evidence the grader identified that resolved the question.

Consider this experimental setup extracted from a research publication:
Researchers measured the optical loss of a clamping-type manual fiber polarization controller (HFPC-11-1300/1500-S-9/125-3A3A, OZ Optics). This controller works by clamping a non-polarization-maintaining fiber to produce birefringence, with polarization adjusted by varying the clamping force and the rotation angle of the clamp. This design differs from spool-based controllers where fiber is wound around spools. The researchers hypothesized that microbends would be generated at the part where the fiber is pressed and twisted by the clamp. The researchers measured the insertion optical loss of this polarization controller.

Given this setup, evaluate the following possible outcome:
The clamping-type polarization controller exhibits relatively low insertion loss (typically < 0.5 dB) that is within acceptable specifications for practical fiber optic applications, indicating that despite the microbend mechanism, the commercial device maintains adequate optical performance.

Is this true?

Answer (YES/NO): YES